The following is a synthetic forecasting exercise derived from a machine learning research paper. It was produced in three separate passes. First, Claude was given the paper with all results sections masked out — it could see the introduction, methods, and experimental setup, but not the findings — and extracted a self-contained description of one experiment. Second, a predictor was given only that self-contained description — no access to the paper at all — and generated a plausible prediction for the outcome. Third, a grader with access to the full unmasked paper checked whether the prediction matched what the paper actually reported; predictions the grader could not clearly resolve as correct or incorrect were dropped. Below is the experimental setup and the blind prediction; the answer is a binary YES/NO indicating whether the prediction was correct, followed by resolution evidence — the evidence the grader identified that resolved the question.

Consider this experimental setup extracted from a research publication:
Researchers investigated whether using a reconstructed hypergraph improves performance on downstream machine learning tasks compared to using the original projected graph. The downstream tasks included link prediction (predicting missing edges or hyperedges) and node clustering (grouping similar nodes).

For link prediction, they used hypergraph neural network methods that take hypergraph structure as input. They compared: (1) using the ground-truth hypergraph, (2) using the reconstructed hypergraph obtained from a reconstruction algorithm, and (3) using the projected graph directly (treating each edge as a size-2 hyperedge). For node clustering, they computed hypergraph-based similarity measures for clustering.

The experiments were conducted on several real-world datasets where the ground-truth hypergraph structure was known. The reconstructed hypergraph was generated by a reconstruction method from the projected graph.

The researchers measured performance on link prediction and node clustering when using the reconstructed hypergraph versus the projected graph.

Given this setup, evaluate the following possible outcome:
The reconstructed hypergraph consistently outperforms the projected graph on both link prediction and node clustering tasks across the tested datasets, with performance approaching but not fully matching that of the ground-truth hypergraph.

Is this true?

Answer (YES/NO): NO